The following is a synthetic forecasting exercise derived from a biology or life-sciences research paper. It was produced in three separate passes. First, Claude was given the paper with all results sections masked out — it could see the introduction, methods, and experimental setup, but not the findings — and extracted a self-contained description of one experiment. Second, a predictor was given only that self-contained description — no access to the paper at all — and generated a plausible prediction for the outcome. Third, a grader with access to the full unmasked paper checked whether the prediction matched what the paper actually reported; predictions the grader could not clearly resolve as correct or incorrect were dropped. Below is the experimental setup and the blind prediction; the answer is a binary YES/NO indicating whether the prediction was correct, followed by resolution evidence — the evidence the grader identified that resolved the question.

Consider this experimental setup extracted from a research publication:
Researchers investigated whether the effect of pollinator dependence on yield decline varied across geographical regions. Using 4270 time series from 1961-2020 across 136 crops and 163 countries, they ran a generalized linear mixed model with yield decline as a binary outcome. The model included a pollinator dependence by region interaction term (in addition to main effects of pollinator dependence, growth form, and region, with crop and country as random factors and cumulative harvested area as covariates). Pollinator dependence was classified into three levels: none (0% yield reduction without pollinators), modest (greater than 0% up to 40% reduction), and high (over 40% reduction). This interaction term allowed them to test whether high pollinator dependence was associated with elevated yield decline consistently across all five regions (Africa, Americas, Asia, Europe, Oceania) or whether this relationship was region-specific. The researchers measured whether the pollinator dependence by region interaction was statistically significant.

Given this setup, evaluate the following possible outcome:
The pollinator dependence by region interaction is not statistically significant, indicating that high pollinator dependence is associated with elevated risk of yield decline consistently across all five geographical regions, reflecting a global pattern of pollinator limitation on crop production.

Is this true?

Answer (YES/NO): NO